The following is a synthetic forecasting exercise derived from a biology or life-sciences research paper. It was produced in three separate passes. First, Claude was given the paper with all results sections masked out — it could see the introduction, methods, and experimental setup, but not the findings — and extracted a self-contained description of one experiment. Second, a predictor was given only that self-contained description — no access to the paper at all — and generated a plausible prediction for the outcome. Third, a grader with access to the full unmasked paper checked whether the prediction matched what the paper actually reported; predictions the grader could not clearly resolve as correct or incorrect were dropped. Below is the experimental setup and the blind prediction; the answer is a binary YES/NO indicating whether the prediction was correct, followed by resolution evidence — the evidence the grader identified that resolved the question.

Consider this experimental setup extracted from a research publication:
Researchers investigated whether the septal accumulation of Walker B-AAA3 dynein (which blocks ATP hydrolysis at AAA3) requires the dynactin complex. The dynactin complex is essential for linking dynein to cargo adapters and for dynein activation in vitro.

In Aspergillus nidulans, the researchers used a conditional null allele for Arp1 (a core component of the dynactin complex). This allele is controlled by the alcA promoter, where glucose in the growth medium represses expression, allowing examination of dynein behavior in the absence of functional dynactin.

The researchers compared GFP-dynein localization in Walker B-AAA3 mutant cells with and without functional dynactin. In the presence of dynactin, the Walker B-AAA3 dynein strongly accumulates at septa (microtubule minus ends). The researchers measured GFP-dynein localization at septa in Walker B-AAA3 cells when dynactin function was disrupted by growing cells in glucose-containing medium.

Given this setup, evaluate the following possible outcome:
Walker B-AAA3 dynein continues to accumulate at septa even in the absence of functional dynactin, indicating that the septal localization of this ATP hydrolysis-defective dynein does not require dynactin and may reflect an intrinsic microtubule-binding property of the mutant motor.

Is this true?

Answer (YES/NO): NO